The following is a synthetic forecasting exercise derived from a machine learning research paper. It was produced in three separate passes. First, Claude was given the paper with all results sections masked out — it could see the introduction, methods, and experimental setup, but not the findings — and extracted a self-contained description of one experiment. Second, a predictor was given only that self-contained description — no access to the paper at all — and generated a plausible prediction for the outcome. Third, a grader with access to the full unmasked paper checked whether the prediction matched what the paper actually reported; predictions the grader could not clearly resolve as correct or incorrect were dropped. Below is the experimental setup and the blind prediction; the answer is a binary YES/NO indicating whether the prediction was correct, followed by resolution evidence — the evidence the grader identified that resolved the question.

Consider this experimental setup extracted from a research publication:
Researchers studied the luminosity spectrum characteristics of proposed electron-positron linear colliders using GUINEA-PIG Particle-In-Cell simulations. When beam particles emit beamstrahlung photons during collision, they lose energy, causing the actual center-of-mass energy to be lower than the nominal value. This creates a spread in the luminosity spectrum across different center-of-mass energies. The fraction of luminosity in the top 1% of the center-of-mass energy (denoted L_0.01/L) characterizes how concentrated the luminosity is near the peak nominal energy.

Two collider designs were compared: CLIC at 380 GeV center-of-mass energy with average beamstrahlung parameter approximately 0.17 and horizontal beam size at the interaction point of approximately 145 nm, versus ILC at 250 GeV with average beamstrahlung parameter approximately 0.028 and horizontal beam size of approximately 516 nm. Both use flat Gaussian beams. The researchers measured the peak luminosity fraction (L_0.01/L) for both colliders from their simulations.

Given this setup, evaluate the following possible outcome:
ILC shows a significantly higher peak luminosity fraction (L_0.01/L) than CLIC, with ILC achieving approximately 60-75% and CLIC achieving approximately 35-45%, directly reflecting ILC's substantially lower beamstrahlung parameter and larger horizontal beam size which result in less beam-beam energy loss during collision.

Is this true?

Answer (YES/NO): NO